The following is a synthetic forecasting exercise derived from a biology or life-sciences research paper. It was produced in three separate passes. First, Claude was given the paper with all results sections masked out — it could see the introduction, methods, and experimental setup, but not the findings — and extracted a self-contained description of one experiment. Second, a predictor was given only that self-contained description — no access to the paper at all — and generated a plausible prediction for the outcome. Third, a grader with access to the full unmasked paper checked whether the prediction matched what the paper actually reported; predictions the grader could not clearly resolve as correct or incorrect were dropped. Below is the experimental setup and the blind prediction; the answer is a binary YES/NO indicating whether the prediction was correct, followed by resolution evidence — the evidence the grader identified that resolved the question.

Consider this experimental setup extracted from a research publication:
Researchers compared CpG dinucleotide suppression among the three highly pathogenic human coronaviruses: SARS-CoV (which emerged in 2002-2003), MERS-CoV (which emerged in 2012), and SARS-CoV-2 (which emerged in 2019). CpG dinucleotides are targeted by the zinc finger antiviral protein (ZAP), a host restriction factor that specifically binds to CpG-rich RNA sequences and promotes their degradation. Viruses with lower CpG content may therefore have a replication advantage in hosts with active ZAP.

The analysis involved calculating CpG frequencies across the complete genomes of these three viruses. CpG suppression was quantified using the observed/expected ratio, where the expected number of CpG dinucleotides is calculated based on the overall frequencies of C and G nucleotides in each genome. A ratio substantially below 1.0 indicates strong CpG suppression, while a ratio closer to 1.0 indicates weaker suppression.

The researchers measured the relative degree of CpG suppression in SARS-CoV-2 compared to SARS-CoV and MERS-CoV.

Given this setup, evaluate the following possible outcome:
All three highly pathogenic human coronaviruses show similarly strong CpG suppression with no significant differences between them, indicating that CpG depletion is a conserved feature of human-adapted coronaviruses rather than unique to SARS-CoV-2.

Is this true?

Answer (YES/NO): NO